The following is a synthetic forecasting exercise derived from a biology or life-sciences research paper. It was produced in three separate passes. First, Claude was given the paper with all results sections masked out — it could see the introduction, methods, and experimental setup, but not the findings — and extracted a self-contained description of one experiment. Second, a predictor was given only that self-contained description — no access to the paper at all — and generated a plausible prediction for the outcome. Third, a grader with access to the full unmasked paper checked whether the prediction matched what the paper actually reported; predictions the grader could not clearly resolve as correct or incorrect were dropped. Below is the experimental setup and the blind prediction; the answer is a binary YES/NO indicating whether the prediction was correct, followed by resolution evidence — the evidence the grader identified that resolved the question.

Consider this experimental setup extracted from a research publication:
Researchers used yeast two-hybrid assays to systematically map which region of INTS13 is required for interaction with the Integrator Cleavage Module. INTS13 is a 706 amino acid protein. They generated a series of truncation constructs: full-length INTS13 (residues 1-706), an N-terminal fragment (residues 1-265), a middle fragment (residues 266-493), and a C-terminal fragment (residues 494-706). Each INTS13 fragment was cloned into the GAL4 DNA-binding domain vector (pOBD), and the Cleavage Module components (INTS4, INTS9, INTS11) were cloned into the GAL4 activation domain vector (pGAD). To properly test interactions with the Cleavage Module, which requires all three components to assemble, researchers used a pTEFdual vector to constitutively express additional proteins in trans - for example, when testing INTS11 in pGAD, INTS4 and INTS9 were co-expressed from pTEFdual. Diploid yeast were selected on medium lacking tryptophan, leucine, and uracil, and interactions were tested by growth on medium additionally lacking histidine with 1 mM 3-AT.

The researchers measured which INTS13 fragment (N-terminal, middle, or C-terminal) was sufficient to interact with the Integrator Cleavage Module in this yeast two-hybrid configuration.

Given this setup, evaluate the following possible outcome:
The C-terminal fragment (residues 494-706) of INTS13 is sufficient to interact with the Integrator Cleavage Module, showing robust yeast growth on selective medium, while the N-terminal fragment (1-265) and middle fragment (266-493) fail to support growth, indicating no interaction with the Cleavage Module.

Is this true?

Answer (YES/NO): YES